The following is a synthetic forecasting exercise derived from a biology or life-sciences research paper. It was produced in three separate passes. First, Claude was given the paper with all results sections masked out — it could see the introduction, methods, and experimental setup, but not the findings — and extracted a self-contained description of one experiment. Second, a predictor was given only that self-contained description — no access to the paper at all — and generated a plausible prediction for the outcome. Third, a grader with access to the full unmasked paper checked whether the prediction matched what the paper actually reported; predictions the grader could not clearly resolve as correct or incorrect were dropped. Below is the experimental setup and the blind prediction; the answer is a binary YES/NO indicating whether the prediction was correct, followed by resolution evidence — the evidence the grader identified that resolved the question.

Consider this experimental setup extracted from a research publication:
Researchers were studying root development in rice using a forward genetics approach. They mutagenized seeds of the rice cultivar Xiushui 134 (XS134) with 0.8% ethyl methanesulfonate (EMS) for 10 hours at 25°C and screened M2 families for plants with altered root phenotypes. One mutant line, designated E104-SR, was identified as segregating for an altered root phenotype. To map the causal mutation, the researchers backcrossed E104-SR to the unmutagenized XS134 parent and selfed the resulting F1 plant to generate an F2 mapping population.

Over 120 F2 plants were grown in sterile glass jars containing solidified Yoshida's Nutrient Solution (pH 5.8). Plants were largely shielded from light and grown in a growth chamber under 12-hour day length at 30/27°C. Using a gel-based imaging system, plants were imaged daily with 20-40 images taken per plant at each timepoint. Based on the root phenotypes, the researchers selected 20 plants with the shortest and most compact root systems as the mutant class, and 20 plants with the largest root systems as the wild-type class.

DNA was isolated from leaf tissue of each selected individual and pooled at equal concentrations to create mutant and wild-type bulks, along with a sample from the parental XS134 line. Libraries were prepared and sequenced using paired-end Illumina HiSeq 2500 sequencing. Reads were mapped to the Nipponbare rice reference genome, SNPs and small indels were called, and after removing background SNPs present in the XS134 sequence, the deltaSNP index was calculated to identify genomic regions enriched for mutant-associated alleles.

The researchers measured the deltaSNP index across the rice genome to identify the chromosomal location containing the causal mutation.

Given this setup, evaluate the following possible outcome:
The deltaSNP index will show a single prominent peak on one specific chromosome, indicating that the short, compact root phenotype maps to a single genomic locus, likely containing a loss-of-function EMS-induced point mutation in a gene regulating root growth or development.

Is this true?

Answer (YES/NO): NO